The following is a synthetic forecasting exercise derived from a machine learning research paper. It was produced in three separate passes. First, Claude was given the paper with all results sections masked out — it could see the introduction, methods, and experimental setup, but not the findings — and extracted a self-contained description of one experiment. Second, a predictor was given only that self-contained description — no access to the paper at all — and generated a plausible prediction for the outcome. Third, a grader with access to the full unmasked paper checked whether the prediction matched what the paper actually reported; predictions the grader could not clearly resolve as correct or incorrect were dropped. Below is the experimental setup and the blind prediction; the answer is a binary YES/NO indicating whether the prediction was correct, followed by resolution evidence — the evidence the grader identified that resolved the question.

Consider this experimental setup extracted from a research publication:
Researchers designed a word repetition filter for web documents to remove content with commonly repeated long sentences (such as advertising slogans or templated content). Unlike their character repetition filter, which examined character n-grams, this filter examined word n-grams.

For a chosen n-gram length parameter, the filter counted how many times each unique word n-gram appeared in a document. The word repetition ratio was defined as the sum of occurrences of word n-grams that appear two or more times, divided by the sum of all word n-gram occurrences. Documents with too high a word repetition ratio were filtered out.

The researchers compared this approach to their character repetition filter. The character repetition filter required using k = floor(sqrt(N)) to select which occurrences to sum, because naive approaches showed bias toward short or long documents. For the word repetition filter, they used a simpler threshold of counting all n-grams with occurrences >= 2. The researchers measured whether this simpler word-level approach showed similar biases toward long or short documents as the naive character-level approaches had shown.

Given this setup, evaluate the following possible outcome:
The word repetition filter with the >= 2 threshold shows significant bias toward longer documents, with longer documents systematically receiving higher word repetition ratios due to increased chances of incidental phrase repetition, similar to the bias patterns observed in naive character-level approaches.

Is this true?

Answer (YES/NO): NO